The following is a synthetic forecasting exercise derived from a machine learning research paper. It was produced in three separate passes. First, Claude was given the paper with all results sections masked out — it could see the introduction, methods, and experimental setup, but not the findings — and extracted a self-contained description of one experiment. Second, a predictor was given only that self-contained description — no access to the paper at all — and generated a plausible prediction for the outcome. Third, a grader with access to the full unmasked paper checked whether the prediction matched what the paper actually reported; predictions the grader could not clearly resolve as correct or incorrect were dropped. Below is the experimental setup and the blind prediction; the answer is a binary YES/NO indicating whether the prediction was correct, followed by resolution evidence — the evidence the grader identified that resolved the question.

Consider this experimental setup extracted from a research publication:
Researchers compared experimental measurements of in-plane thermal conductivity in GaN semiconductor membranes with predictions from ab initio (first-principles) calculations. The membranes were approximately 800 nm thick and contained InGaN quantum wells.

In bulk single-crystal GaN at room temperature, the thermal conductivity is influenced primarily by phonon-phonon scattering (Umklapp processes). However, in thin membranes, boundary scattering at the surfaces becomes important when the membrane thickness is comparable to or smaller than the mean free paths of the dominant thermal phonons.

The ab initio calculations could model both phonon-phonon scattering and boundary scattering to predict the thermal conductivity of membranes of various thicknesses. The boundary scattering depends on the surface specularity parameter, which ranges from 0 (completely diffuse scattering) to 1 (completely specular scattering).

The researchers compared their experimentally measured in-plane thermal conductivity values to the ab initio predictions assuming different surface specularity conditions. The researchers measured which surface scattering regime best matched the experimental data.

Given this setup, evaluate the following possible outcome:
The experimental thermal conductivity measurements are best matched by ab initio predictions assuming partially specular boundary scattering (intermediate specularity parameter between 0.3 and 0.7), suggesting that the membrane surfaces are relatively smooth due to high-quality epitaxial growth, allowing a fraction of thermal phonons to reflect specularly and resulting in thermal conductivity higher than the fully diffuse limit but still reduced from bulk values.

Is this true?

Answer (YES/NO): NO